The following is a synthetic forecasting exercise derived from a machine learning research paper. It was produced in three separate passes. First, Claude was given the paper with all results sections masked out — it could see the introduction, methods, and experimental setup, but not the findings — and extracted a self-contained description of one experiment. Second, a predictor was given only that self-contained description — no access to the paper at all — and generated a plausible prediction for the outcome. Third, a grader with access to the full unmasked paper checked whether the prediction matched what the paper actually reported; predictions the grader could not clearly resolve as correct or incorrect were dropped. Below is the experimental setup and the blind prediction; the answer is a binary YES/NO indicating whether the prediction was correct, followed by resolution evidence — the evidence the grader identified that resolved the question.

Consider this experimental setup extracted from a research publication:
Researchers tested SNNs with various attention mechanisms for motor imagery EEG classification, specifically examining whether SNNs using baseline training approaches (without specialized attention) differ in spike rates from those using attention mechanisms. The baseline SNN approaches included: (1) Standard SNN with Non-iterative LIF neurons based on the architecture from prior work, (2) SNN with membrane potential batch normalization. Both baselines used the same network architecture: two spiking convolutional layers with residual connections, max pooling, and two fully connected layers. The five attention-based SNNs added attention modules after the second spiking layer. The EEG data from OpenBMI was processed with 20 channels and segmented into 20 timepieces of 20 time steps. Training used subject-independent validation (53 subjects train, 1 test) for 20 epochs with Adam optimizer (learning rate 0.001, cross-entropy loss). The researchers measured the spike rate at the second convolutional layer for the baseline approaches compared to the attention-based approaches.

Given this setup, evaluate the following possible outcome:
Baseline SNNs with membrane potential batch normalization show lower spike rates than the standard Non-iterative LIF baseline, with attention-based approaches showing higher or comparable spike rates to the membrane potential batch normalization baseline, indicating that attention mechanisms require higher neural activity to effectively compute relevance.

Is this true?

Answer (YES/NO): YES